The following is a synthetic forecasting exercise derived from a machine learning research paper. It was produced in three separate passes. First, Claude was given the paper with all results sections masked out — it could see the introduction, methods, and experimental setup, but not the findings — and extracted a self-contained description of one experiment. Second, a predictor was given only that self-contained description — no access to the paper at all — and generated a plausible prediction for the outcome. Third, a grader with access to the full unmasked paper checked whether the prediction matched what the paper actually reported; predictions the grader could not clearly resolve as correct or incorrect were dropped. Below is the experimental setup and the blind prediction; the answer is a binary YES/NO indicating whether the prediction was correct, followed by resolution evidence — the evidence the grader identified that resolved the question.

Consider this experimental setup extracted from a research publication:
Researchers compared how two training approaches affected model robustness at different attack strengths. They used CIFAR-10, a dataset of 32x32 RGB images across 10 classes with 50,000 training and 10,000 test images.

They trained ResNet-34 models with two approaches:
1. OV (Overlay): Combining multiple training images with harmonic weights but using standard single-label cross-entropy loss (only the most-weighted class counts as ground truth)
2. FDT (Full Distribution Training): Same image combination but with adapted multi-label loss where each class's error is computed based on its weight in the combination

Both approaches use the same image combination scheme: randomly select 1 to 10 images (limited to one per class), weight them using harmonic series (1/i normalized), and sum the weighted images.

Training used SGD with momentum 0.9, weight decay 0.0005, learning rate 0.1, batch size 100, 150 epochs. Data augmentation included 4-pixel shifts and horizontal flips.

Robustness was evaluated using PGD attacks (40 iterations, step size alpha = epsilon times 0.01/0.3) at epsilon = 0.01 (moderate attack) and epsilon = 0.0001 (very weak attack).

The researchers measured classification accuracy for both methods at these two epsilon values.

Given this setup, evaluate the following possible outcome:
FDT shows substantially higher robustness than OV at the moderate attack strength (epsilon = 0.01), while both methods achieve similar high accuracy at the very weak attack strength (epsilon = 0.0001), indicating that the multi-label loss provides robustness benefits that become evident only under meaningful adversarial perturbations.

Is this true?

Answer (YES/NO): NO